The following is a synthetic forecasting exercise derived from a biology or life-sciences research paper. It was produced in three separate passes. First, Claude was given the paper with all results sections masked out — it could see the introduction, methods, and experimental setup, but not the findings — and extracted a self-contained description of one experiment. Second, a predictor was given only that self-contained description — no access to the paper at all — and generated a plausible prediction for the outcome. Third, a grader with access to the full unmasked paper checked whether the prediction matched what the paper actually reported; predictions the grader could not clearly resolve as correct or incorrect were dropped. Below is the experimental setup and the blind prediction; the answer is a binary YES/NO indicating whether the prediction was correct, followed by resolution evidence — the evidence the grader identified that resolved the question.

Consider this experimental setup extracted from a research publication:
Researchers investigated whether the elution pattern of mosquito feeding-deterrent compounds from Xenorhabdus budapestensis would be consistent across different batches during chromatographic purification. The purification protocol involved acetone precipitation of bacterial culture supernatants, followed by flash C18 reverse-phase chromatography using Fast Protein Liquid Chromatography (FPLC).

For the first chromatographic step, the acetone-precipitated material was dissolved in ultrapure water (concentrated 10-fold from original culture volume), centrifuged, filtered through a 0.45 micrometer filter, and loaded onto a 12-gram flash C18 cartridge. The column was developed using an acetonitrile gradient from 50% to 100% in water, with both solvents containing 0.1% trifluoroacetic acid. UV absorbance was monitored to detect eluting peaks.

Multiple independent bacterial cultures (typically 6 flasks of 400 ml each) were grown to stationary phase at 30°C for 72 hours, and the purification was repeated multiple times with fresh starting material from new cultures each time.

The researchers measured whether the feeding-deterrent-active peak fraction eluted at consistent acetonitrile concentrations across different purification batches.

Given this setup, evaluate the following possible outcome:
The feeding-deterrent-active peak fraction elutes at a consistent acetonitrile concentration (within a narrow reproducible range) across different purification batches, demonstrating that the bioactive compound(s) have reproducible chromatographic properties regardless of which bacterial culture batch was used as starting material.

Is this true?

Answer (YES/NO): YES